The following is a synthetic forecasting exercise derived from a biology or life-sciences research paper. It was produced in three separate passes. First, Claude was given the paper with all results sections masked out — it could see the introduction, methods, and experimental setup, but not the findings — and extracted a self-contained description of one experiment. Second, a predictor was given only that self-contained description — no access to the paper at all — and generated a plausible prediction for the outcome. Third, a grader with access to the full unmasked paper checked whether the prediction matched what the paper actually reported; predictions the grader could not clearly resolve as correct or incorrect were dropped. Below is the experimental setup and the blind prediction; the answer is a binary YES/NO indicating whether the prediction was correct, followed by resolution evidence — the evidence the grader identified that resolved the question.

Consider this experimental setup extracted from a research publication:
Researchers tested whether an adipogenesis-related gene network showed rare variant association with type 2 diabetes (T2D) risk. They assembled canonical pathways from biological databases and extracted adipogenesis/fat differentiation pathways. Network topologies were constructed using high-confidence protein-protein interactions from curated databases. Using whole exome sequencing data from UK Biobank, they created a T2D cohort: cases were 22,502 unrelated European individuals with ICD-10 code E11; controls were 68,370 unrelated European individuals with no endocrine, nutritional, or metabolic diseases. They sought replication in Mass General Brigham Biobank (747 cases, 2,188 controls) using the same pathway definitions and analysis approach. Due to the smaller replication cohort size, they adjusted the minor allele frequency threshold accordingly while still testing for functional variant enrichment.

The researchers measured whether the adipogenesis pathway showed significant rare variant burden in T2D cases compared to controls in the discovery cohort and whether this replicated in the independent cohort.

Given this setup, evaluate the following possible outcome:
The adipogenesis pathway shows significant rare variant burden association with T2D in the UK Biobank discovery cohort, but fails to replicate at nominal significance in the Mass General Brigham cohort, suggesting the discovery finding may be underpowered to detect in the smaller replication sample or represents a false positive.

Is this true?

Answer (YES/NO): NO